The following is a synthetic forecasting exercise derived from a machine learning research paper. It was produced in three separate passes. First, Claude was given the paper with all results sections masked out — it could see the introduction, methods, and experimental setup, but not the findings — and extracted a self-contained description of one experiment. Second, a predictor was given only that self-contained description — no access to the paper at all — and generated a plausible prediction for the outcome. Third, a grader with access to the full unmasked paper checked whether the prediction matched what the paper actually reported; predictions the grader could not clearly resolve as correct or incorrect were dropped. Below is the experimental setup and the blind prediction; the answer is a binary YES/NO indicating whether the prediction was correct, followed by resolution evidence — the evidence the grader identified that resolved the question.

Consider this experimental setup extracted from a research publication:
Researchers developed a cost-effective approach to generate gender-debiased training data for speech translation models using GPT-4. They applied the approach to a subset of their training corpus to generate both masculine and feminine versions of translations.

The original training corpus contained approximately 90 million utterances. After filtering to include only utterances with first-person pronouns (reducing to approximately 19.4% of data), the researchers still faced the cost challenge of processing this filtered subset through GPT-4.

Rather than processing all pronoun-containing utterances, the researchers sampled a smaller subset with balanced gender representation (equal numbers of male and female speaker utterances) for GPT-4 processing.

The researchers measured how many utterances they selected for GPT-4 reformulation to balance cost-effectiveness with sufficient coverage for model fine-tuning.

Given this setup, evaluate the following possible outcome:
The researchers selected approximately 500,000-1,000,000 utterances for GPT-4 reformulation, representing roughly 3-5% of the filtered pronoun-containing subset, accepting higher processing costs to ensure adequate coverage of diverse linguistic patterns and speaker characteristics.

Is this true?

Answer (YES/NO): NO